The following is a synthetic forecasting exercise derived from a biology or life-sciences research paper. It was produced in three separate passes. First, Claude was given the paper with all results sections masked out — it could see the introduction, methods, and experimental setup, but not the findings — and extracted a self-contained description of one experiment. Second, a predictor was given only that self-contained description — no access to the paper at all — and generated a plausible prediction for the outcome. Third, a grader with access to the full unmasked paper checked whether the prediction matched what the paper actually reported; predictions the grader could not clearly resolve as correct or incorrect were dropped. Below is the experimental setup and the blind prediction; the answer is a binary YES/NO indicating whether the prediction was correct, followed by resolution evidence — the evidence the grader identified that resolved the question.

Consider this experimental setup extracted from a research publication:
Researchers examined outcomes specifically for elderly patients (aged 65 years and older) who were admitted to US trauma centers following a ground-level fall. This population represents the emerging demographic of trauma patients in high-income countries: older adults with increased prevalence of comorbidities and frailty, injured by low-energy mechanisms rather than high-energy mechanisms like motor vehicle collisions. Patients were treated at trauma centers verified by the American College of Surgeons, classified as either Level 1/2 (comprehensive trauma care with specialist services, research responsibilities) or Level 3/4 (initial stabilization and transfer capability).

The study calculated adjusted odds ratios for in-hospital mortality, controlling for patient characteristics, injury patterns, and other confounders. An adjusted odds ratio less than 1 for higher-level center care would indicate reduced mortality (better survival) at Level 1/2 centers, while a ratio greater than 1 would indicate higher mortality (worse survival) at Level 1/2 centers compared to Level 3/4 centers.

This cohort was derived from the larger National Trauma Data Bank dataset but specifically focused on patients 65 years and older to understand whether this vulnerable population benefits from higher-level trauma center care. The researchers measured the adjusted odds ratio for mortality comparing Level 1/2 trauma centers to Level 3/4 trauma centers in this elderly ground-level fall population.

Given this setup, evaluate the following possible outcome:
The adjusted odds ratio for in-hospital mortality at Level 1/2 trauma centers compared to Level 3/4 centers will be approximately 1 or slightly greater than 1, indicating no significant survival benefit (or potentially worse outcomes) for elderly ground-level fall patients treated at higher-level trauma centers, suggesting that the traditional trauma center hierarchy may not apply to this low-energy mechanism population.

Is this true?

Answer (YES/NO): YES